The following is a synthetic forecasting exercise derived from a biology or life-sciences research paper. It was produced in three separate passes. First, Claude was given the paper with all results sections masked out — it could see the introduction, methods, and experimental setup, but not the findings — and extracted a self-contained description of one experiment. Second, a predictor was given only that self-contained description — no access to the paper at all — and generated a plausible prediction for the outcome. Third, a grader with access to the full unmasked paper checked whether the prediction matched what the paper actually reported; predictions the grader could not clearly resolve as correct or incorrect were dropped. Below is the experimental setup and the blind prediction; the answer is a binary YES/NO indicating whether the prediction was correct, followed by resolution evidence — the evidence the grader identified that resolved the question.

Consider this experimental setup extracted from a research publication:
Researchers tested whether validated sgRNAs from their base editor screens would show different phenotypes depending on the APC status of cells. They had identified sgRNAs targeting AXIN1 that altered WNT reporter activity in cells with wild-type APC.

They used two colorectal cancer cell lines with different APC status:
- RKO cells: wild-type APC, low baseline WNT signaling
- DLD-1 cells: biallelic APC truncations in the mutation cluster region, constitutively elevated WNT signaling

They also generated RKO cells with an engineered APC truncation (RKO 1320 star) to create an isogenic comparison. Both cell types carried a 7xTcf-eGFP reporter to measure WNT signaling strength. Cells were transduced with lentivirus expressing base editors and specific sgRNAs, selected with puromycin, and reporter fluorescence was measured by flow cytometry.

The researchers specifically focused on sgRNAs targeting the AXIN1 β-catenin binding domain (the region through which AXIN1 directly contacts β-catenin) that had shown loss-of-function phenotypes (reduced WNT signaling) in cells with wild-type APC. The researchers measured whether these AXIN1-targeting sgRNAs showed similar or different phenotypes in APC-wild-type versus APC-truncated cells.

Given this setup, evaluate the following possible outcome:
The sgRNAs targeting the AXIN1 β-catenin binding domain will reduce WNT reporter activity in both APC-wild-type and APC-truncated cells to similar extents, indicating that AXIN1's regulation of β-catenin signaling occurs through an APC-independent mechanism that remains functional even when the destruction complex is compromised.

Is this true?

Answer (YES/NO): NO